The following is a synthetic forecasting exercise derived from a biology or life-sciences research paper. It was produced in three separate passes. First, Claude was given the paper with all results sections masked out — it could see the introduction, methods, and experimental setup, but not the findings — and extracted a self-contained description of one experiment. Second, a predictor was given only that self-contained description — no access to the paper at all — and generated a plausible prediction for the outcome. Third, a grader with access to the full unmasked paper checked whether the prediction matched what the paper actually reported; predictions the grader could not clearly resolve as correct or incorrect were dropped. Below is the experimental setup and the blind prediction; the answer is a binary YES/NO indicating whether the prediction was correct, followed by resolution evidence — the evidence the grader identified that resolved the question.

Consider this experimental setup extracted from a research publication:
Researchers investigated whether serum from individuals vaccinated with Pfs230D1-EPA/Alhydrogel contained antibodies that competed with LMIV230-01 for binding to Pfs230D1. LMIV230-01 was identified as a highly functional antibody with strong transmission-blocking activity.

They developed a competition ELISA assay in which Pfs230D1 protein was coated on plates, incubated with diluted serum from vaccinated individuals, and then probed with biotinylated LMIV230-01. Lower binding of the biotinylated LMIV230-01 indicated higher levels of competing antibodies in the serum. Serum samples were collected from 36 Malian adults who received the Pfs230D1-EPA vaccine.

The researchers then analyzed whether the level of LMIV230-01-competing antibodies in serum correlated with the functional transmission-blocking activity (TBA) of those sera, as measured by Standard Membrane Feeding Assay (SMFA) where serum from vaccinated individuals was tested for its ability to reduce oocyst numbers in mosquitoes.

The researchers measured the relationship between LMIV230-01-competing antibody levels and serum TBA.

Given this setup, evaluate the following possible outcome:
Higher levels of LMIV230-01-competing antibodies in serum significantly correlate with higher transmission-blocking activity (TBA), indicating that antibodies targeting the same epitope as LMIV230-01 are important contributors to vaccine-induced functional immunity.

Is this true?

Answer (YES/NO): YES